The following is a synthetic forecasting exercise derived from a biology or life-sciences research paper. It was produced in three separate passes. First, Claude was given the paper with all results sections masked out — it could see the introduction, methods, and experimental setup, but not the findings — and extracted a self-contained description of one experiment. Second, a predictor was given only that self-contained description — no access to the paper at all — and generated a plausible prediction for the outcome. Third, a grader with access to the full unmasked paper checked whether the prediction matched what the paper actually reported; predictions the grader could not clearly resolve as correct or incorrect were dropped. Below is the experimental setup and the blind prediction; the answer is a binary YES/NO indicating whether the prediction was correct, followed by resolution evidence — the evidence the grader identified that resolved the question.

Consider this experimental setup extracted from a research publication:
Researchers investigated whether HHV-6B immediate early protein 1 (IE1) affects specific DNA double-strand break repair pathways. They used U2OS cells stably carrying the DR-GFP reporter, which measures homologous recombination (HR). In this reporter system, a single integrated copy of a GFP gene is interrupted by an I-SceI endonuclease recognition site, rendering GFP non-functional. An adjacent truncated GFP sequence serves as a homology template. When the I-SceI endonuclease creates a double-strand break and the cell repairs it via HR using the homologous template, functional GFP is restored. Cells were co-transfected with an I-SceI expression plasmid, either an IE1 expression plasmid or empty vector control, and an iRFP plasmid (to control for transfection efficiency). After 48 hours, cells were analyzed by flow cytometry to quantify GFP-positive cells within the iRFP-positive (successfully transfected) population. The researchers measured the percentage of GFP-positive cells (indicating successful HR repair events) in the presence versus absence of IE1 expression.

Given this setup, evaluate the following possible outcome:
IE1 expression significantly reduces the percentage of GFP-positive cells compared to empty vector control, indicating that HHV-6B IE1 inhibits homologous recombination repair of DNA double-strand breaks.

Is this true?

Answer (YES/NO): YES